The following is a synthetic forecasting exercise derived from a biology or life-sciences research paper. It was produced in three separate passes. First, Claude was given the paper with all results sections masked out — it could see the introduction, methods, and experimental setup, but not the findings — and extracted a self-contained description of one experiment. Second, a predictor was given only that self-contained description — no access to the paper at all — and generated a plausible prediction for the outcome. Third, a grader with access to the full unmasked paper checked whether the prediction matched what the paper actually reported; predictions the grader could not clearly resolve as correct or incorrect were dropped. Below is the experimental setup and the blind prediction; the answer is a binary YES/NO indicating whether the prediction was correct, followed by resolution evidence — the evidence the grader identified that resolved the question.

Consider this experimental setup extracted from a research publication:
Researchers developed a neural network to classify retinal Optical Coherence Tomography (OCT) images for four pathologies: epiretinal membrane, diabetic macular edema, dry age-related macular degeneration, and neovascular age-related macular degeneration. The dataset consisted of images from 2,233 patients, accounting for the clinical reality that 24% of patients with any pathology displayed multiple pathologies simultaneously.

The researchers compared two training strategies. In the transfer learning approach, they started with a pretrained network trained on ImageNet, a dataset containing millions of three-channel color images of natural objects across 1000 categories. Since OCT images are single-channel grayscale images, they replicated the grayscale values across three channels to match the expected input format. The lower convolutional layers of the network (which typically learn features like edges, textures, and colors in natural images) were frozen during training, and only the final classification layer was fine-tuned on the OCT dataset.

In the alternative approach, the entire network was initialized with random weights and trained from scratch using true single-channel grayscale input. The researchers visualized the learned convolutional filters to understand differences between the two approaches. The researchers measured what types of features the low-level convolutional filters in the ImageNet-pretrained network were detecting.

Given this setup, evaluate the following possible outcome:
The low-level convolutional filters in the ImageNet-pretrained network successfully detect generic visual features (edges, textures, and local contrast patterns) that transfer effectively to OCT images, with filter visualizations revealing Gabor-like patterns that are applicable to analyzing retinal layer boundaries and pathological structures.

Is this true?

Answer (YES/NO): NO